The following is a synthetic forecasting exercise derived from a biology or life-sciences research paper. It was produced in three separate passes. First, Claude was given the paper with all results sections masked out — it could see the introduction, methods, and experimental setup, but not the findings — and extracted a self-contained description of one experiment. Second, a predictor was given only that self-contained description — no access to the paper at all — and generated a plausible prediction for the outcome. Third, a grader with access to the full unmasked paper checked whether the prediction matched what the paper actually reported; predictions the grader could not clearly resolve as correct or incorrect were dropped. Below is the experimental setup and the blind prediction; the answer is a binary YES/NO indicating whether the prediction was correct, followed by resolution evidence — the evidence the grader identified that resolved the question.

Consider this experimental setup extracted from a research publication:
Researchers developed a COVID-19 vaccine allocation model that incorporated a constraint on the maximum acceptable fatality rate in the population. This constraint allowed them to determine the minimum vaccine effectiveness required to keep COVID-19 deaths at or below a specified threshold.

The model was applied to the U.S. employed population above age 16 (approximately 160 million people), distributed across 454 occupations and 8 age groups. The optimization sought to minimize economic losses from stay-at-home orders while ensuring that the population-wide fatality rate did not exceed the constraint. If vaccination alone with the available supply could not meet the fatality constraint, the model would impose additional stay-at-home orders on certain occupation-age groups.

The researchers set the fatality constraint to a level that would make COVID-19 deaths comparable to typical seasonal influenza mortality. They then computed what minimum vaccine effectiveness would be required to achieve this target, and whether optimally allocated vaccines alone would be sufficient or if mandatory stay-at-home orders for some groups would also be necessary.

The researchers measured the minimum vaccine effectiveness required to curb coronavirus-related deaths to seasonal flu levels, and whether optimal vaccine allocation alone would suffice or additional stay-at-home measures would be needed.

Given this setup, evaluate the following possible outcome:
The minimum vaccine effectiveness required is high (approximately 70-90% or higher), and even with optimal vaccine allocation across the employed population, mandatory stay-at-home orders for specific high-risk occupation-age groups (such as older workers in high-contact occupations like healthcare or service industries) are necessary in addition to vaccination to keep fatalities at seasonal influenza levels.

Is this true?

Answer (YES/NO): NO